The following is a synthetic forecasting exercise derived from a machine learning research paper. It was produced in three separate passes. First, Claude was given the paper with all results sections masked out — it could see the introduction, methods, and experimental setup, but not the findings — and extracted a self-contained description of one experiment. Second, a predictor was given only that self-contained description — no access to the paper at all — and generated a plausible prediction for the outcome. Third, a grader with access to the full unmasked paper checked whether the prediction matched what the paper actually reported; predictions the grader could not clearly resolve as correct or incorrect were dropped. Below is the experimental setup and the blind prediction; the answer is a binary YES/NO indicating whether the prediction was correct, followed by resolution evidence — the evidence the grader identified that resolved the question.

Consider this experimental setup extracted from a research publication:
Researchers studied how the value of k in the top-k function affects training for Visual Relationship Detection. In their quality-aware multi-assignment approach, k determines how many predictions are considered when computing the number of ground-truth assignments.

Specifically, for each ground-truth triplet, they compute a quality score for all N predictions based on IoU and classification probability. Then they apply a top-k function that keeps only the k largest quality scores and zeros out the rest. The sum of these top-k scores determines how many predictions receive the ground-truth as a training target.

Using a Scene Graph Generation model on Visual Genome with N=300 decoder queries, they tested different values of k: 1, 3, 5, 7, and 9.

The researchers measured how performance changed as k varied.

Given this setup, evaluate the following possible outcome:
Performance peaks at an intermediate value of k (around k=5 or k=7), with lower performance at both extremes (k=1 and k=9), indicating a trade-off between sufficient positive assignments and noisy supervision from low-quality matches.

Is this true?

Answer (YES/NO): YES